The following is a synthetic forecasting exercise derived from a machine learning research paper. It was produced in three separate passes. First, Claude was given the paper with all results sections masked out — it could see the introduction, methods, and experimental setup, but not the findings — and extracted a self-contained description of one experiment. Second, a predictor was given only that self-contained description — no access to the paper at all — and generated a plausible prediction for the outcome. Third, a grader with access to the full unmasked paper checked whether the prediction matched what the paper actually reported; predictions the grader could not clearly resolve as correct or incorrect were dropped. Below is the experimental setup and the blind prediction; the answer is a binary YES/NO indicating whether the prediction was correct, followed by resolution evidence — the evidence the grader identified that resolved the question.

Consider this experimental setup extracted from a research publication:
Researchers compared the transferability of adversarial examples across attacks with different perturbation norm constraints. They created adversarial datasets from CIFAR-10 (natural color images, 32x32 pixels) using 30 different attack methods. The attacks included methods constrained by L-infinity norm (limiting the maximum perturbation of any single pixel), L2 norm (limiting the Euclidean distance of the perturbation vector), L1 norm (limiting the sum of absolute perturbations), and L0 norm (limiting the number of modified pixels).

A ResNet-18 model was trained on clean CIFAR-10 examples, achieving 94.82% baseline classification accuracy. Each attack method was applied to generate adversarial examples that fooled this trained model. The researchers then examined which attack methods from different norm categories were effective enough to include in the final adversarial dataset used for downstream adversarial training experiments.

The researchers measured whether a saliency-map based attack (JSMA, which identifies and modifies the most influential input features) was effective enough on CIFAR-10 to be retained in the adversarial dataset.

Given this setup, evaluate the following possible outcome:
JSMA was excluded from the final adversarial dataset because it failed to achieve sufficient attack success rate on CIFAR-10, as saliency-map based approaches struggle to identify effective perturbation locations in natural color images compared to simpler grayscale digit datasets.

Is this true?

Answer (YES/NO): NO